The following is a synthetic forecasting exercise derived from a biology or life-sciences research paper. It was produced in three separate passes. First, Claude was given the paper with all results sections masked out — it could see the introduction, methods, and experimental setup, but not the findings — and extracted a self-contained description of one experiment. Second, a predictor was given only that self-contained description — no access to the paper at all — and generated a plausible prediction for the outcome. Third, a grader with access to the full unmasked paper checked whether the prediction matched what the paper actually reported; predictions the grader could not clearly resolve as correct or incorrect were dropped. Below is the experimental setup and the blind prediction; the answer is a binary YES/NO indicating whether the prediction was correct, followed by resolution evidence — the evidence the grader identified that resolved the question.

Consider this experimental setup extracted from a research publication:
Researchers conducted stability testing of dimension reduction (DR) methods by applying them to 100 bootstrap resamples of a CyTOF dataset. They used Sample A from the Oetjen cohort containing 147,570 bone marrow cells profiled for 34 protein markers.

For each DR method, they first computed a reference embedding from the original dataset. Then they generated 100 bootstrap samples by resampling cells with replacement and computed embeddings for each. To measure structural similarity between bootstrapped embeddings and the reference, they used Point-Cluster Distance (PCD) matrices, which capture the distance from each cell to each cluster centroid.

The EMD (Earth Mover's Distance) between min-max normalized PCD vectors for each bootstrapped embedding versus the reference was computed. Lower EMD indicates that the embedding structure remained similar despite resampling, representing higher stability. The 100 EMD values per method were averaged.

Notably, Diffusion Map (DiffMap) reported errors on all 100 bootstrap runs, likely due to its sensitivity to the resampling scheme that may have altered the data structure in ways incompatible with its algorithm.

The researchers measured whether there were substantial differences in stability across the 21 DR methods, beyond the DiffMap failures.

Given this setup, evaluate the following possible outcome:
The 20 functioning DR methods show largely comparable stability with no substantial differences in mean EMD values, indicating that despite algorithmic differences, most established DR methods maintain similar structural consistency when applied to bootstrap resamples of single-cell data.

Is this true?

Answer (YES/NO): NO